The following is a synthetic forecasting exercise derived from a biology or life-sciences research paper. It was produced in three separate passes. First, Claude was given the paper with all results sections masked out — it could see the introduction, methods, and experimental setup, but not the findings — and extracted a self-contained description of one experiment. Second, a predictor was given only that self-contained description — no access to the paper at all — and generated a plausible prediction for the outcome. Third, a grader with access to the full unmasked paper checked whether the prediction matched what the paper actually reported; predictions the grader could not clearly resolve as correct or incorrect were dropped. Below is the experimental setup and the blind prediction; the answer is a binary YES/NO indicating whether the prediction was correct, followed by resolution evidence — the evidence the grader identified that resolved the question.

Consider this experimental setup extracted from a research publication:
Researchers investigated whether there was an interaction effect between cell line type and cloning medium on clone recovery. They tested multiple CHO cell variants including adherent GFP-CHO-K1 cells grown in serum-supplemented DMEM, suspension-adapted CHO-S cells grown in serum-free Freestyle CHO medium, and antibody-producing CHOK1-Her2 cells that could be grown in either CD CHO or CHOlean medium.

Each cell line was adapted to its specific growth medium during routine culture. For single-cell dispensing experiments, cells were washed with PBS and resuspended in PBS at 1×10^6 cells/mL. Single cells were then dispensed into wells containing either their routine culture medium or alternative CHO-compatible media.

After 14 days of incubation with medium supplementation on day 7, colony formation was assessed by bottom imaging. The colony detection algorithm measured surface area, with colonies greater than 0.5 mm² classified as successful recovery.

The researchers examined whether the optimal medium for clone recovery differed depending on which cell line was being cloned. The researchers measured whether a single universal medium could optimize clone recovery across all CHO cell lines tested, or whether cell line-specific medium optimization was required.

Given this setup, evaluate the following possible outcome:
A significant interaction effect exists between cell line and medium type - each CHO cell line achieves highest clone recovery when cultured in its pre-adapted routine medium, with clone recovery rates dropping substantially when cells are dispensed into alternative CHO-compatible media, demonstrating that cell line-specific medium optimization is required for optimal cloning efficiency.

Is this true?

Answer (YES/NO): NO